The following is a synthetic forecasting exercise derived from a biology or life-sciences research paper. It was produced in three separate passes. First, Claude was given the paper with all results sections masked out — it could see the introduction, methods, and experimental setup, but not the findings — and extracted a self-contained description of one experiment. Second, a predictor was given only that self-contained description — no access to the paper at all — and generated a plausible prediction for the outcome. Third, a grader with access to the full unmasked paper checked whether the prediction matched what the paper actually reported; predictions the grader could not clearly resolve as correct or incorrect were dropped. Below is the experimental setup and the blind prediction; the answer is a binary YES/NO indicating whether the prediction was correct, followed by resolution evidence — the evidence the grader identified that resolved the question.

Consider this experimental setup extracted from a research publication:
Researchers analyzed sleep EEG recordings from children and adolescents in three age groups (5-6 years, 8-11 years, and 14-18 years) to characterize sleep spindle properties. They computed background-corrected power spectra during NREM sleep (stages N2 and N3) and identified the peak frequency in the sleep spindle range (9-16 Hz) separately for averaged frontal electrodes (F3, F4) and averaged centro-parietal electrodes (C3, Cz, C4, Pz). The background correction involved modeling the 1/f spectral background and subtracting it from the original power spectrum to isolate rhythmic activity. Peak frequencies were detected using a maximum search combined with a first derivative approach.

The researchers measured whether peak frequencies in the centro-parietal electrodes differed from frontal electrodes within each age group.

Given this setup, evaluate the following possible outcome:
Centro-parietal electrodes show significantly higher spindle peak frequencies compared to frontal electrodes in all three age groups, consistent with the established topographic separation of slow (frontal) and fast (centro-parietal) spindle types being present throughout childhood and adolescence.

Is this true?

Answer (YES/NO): YES